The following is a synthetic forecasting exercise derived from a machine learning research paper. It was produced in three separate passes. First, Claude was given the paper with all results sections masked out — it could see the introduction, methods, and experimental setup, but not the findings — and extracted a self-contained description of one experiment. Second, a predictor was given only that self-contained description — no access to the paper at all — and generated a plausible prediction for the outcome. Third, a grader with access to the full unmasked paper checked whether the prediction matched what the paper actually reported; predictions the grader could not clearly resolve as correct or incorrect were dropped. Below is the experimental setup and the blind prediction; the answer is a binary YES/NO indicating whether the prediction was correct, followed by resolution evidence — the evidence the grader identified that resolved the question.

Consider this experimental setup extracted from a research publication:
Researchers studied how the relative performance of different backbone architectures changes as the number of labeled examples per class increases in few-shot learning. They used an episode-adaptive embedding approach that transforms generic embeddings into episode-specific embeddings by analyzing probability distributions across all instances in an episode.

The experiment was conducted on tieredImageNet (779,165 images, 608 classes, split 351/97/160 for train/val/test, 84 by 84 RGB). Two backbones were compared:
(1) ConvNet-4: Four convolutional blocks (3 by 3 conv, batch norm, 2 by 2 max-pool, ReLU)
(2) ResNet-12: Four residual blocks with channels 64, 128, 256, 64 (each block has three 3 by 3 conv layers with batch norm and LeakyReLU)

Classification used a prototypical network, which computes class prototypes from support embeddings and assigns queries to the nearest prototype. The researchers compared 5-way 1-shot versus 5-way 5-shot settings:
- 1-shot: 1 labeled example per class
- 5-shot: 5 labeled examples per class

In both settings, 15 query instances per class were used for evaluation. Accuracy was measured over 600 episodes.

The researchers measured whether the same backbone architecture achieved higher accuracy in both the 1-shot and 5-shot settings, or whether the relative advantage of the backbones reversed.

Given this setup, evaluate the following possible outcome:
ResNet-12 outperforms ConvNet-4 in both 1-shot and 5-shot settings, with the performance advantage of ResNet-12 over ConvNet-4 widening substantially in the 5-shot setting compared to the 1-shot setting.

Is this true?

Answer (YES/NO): NO